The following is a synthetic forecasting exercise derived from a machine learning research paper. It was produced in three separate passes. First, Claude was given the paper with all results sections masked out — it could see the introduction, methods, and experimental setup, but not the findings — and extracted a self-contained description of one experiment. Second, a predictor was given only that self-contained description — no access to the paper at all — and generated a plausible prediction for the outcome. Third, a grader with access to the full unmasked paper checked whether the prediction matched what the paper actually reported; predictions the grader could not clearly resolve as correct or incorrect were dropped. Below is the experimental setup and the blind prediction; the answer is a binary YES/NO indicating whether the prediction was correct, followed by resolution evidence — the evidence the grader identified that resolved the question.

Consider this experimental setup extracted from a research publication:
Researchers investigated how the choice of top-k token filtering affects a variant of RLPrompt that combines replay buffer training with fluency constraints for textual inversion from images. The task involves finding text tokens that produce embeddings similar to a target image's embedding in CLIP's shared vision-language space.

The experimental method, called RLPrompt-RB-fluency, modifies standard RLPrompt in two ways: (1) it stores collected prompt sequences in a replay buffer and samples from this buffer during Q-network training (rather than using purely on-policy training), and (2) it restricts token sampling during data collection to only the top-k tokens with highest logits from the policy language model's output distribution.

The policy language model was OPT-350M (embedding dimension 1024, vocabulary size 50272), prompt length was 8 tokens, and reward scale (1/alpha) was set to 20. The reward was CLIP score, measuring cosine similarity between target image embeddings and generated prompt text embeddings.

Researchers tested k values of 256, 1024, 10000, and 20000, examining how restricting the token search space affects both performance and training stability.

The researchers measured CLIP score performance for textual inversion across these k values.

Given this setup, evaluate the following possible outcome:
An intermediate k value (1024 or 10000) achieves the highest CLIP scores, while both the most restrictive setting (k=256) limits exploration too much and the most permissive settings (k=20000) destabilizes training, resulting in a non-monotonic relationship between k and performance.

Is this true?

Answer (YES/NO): NO